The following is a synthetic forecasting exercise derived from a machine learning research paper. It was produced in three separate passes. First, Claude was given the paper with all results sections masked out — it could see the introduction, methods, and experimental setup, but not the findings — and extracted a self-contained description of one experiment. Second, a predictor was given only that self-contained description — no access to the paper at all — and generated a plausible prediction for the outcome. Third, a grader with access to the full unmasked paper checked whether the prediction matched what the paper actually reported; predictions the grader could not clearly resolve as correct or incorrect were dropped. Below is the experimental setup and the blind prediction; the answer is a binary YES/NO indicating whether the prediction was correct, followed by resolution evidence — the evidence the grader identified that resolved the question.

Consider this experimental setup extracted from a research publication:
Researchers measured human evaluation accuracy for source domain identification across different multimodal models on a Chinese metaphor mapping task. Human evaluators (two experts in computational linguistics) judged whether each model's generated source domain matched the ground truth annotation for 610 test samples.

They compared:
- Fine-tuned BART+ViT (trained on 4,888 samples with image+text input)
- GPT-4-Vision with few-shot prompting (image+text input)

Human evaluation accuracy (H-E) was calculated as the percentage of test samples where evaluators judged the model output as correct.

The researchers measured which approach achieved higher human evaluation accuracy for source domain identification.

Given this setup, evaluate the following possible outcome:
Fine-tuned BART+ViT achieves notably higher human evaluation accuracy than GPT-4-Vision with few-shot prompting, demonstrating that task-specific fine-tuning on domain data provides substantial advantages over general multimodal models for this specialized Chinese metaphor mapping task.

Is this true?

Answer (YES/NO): YES